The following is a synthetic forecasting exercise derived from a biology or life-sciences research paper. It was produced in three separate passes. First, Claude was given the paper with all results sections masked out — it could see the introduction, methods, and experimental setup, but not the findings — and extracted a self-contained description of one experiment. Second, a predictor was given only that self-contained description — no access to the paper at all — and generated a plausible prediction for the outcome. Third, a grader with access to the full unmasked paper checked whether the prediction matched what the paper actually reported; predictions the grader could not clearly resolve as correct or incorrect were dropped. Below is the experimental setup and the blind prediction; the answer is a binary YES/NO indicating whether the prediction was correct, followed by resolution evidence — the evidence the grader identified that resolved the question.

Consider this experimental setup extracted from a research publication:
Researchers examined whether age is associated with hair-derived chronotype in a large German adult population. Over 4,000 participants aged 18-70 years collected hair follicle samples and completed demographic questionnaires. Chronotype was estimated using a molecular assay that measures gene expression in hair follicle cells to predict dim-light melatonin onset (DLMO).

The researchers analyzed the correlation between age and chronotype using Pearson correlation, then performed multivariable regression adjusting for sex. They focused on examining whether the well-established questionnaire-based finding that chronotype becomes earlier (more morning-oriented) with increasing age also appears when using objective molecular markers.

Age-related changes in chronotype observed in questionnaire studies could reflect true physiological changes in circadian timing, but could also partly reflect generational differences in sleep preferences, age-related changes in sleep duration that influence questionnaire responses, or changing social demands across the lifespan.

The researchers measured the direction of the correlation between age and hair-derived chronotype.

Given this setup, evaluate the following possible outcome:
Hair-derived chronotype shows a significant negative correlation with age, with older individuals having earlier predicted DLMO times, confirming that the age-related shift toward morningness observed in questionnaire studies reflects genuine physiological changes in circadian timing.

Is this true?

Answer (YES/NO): NO